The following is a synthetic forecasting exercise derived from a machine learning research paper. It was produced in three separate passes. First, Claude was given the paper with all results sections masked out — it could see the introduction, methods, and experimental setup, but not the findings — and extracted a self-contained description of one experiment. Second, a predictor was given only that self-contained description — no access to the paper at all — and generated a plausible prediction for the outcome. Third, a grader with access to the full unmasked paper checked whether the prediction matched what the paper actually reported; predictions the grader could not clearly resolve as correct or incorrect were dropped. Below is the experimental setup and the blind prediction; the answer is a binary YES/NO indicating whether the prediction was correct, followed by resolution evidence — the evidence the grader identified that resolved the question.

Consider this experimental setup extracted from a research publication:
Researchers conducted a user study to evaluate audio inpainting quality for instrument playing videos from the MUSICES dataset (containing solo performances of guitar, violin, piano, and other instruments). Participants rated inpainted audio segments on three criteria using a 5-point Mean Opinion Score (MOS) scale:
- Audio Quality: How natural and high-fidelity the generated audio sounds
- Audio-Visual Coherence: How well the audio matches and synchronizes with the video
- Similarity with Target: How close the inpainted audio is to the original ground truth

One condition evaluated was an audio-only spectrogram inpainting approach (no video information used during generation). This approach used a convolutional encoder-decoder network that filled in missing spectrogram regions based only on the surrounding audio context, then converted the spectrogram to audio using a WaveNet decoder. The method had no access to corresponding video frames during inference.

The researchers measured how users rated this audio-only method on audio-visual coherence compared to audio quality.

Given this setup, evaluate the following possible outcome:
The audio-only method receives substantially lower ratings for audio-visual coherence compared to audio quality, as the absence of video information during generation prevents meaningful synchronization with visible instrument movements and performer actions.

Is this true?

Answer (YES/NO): NO